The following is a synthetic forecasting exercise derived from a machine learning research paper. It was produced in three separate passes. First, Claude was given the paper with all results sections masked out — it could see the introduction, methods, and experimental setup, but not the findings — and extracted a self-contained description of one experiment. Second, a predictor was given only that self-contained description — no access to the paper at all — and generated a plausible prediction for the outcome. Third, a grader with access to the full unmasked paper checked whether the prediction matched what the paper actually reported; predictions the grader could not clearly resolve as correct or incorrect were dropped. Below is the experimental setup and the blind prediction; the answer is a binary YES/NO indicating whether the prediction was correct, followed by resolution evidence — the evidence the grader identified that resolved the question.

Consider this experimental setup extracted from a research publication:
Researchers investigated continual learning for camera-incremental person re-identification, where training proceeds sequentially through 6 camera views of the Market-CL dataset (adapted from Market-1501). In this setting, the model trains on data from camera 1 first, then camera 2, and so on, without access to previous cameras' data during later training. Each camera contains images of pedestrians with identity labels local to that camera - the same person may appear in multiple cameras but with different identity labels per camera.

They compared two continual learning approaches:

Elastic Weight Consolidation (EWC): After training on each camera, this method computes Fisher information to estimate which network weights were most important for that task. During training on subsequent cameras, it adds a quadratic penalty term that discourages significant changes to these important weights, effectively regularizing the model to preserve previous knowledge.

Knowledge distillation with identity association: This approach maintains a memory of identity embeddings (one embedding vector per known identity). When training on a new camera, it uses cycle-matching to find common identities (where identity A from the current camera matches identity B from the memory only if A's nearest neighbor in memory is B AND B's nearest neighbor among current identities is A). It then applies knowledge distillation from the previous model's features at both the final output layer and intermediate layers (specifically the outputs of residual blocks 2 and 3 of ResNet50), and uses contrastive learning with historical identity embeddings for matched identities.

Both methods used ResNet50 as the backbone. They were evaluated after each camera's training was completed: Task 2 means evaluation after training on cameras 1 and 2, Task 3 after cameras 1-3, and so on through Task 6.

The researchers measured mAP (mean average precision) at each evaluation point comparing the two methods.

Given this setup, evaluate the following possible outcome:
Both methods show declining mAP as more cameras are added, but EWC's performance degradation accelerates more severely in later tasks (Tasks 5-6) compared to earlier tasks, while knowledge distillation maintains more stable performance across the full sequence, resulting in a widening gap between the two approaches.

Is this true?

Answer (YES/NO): NO